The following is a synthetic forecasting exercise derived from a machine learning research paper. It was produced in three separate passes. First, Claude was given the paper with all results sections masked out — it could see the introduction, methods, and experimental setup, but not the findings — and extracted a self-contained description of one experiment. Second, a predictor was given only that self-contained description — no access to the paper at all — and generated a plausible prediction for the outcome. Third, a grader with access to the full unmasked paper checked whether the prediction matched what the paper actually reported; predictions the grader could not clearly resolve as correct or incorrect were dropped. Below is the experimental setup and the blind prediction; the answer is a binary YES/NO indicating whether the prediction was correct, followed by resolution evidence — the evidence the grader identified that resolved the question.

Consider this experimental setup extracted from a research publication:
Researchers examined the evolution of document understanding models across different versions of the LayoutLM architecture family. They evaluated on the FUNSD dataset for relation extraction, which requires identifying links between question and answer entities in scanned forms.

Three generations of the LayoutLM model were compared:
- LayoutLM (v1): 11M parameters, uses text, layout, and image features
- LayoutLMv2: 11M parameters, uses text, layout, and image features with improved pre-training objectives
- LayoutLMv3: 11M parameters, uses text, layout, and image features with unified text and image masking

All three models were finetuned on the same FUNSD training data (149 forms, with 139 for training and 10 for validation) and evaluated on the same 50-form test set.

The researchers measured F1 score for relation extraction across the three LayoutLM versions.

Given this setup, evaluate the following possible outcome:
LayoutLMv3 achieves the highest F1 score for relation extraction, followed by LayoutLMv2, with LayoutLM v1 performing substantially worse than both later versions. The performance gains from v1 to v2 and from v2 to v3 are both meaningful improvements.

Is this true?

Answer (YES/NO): YES